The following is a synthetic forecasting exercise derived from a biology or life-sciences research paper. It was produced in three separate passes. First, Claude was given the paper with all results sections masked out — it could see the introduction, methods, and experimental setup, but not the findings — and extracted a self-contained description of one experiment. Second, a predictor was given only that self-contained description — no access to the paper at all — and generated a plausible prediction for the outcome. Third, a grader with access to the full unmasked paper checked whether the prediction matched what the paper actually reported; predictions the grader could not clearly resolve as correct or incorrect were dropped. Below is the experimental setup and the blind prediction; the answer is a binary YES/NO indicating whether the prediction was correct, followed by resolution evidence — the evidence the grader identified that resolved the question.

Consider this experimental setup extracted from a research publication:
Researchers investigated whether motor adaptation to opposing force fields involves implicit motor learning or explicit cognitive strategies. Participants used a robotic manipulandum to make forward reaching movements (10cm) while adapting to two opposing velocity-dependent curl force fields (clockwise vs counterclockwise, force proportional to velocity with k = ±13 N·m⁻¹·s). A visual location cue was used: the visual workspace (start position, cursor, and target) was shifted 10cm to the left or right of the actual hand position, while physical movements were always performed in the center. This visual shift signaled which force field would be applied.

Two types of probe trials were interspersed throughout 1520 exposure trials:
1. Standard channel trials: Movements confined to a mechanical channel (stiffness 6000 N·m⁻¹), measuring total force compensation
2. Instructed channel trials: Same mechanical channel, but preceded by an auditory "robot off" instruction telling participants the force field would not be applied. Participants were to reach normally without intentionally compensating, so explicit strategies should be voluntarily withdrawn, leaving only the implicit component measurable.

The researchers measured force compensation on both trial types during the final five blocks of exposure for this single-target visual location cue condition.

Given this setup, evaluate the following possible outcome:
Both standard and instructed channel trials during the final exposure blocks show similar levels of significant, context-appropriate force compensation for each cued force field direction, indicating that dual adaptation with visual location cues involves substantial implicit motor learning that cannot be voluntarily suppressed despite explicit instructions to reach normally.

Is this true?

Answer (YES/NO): YES